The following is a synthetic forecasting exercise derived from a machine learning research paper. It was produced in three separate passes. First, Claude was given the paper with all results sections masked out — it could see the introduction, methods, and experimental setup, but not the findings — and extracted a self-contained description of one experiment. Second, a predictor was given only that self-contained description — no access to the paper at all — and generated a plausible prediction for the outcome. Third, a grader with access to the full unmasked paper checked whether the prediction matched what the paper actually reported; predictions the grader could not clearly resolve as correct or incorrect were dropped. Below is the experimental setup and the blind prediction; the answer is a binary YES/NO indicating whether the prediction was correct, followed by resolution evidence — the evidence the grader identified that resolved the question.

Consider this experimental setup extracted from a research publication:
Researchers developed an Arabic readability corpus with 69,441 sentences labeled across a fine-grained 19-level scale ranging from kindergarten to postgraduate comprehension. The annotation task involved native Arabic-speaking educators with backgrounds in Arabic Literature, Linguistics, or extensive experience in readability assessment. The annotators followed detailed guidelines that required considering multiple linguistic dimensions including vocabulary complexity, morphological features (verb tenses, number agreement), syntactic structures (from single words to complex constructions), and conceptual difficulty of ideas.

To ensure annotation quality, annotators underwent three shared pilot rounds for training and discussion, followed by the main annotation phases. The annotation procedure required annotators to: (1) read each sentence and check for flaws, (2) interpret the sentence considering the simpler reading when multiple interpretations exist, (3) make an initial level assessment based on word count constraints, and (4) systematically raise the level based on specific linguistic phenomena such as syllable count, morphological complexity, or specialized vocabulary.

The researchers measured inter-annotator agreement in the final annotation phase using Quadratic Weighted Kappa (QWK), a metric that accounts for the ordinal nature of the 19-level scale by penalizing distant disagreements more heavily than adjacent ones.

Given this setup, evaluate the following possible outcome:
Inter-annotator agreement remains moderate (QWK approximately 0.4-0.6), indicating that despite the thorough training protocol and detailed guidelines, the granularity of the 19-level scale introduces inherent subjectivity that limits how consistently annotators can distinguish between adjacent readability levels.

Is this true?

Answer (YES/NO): NO